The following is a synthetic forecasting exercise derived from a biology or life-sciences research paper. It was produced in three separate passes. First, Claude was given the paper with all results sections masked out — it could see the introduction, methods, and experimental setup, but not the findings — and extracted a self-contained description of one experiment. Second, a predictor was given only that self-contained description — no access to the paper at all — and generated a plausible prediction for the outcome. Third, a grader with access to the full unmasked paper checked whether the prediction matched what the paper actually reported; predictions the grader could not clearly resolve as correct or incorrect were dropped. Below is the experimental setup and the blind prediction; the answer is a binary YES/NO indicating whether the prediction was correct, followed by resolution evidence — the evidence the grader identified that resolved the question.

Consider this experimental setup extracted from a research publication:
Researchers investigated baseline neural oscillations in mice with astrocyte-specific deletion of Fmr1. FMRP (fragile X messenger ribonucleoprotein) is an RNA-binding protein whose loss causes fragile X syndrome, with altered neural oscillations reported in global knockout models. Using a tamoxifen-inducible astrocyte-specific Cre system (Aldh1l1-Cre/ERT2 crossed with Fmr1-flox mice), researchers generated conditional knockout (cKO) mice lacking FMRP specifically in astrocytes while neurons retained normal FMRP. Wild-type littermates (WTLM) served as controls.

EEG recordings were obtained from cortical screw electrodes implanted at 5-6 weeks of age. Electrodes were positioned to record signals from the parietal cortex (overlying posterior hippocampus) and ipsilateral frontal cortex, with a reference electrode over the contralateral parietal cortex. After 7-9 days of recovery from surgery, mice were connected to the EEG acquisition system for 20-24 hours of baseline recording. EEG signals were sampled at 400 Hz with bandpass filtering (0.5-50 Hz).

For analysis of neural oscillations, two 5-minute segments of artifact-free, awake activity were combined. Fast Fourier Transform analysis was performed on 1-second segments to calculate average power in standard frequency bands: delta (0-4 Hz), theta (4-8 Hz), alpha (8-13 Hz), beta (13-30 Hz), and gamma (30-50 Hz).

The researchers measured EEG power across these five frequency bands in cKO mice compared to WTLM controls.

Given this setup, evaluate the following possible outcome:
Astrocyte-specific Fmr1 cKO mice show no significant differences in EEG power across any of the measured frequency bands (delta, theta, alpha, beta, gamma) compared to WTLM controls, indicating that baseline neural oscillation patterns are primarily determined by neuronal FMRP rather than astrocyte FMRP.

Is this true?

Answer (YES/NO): YES